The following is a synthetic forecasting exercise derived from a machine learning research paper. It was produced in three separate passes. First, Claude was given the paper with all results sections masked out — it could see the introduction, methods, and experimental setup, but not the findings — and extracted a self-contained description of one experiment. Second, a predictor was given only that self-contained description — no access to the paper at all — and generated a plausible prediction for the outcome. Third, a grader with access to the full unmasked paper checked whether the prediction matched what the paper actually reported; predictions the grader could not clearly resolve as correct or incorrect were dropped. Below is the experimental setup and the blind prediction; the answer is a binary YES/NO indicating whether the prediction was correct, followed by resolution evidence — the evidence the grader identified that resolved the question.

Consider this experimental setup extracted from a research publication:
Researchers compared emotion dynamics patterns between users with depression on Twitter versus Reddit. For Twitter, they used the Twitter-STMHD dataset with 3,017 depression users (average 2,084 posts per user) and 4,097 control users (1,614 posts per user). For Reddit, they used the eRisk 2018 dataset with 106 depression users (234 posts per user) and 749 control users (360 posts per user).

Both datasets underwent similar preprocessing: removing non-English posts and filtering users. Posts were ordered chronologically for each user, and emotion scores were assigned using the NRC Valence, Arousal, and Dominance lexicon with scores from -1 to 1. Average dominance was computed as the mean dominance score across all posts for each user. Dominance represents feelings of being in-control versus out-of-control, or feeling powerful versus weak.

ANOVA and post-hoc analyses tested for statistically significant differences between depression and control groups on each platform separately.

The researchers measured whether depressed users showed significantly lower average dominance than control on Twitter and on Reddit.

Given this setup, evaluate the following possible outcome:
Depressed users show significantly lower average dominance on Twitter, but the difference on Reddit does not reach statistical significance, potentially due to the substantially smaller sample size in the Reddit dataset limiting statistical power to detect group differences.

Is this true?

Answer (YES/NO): NO